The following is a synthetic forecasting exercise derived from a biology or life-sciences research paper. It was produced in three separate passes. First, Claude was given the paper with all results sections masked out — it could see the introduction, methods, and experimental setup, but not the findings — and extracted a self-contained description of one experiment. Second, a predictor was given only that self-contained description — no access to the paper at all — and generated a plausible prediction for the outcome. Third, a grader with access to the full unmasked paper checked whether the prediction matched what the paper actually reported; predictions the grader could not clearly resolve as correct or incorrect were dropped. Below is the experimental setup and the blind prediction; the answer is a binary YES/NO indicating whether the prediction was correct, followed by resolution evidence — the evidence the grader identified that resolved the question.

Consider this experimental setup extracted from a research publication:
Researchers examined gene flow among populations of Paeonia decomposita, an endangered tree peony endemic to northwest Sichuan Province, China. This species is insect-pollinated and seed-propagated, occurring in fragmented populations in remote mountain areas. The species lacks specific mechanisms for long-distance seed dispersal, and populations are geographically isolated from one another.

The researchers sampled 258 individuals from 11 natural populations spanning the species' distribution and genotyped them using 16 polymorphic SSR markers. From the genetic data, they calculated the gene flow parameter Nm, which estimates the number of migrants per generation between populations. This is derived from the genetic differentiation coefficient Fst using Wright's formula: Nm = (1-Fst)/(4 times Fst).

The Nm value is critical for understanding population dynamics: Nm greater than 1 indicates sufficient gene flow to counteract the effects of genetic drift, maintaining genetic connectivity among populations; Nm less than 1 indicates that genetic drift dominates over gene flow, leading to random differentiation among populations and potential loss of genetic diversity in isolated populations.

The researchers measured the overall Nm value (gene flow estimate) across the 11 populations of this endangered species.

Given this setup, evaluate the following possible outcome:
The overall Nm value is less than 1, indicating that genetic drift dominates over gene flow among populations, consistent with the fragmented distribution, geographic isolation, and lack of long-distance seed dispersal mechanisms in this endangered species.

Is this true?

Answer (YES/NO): NO